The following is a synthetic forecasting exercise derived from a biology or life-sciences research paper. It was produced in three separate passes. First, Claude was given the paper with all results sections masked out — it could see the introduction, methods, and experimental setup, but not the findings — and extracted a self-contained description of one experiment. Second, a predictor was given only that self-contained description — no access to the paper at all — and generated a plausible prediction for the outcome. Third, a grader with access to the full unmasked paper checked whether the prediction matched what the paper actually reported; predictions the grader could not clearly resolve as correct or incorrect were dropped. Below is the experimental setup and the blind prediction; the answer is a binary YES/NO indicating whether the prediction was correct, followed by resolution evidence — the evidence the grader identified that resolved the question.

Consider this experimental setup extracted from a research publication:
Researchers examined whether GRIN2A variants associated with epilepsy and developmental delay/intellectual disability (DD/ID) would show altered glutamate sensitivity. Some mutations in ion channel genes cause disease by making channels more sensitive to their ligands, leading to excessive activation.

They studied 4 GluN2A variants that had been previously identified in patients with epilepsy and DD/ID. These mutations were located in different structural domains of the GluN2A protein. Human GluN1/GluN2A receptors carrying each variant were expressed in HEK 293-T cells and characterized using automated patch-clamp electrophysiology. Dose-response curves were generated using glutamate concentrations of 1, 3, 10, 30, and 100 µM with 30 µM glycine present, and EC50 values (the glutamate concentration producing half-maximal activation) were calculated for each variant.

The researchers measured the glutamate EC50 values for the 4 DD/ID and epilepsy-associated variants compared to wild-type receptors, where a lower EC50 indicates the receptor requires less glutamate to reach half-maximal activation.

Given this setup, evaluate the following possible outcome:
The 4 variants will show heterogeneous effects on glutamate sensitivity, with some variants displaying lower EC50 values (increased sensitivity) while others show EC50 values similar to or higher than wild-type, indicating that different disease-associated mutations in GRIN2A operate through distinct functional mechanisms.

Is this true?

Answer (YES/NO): NO